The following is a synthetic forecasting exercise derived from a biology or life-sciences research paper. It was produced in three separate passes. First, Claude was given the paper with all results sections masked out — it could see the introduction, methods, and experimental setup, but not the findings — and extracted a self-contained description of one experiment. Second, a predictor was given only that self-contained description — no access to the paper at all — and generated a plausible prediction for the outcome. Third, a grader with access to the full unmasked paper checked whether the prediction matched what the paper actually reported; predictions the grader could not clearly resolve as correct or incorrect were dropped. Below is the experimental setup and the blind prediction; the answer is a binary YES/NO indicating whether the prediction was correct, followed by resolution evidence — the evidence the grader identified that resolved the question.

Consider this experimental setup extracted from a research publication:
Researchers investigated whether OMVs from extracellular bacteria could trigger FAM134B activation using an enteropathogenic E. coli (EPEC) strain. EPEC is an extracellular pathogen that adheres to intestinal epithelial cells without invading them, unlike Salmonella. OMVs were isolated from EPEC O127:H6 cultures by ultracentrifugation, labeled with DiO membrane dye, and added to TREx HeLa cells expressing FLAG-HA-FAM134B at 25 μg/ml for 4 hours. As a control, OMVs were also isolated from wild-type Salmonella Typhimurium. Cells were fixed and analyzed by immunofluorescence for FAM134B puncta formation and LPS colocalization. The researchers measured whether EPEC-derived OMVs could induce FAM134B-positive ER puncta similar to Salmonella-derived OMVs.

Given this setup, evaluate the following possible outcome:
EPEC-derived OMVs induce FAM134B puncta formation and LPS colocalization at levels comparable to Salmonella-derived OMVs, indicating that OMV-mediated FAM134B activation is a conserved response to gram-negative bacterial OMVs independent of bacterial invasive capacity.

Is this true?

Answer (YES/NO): NO